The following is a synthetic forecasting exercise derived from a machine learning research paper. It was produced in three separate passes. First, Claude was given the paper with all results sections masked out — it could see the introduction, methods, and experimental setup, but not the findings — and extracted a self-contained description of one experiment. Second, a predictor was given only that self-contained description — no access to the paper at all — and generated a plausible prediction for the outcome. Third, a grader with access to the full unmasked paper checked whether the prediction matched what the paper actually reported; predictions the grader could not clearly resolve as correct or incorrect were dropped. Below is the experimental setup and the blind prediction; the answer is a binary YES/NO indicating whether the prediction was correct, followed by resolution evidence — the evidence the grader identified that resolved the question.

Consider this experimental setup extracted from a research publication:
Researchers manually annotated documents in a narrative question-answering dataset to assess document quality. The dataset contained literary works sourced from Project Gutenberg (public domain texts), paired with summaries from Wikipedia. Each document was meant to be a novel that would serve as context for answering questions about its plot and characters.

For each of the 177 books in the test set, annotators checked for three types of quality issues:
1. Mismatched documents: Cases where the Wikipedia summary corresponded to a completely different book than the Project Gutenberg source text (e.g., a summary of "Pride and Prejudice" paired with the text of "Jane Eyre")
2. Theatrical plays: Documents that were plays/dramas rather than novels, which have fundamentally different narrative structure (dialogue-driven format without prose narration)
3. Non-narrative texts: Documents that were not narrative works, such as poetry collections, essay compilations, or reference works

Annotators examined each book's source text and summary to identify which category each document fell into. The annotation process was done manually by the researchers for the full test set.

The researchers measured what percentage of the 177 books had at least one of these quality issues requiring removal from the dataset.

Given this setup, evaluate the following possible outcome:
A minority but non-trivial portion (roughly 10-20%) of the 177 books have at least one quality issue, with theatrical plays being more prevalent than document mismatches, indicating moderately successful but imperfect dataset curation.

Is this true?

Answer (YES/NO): NO